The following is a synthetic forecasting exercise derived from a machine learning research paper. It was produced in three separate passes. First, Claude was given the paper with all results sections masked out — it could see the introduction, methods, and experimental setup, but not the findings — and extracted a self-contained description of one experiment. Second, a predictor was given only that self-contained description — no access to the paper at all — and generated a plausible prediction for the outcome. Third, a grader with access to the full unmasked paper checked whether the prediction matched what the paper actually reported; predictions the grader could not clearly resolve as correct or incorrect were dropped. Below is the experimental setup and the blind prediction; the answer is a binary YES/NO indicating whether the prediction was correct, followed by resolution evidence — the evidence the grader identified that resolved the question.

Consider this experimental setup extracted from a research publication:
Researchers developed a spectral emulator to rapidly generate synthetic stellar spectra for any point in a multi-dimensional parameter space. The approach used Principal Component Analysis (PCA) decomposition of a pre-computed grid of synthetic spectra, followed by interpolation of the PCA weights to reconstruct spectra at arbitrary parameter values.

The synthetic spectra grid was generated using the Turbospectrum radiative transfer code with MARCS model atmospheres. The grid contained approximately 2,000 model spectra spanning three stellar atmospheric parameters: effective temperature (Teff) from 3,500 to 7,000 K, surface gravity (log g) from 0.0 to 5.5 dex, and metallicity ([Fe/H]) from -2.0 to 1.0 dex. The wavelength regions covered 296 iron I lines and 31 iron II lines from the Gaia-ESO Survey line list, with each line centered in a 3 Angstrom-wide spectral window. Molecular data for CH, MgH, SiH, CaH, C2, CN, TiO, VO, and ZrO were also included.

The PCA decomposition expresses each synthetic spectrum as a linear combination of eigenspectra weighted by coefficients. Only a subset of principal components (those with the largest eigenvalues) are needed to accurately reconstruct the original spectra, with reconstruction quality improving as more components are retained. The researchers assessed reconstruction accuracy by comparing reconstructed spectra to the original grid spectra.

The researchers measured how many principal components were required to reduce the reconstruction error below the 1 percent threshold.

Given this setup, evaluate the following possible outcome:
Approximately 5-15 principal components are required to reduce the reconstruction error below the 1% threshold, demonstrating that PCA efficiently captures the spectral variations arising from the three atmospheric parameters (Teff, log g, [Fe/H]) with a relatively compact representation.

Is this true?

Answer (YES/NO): NO